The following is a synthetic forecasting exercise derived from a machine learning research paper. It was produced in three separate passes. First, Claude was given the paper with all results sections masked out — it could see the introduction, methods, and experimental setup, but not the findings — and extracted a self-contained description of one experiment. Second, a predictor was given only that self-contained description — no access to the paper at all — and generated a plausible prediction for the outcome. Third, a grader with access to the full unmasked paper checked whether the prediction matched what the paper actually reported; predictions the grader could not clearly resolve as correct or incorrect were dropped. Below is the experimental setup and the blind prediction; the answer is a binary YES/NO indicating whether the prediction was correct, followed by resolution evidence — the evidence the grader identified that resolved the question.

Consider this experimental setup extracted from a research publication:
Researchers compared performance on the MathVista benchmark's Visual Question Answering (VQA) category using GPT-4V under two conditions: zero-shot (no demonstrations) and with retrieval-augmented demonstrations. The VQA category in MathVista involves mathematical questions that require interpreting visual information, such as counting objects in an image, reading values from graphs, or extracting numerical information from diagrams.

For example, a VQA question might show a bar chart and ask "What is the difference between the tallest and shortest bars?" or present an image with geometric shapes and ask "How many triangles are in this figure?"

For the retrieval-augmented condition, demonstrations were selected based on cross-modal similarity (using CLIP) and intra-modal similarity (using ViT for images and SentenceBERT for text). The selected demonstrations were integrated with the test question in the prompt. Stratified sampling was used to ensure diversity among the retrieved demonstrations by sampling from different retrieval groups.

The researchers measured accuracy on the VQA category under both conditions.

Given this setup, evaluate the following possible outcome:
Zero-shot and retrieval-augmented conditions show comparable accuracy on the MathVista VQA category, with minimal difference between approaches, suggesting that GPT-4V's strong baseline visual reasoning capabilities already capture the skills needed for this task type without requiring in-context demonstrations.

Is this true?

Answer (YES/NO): NO